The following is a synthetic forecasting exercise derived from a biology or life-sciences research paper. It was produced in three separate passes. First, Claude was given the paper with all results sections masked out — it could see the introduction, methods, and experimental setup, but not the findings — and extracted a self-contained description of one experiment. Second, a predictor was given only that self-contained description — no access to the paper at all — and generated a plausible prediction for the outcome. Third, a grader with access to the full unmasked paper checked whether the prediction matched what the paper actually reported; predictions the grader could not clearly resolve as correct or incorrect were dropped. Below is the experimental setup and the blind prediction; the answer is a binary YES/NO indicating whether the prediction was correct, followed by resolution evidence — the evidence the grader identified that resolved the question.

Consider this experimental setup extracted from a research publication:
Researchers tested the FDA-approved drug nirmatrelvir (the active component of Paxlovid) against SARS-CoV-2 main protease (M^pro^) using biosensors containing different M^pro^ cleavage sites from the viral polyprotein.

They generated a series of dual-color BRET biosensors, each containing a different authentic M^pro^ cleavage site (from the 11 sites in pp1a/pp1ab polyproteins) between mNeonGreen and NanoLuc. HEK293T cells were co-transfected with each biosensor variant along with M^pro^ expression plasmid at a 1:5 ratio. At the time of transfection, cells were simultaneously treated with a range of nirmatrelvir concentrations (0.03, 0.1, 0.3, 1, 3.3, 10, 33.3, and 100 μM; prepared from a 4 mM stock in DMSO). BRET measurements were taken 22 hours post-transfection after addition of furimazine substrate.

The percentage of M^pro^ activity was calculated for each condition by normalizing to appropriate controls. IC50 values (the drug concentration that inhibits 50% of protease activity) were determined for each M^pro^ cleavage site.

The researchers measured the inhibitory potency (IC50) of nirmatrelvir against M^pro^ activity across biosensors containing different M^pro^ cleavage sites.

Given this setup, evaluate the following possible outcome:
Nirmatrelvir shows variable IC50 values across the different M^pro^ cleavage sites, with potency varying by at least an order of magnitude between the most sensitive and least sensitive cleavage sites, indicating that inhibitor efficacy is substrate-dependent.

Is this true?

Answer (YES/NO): YES